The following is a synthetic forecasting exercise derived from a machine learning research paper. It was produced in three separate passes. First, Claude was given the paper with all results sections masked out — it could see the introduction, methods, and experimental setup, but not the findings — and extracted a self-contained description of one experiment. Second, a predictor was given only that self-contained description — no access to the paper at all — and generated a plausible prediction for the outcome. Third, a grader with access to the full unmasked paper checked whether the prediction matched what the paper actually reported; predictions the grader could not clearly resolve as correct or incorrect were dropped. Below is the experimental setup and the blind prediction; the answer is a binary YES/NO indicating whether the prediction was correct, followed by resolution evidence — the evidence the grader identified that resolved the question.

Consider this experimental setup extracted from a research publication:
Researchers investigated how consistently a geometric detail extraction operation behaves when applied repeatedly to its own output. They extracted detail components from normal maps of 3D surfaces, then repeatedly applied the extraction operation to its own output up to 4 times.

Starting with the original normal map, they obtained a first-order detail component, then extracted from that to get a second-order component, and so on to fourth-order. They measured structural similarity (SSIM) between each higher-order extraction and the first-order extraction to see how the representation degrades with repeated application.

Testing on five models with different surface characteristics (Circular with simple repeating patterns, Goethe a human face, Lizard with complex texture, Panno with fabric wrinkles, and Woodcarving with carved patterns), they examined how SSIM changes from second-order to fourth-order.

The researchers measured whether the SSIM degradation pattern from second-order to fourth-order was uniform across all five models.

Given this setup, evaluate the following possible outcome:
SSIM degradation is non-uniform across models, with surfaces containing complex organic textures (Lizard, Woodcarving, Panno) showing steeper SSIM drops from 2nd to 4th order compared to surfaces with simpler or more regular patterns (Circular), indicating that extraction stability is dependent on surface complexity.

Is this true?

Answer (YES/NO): NO